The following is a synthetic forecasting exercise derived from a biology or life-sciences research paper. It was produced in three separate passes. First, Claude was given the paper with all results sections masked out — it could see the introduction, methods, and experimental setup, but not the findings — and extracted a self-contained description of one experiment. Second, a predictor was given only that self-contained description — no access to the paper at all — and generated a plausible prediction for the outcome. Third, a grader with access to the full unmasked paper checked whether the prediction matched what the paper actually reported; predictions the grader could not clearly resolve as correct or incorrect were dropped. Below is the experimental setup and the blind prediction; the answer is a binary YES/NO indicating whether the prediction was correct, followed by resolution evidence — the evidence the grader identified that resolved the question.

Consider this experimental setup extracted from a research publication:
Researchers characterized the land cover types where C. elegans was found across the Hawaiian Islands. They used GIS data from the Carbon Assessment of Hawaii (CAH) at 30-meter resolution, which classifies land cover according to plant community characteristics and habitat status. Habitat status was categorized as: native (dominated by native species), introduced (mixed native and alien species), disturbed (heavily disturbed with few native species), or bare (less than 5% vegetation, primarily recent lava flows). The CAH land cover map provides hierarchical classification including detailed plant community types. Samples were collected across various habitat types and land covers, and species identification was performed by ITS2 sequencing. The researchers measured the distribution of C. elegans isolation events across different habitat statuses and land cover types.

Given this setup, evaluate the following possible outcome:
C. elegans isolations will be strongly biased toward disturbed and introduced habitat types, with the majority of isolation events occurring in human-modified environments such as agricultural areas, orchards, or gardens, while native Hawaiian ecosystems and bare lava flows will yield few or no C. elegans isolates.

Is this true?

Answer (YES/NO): NO